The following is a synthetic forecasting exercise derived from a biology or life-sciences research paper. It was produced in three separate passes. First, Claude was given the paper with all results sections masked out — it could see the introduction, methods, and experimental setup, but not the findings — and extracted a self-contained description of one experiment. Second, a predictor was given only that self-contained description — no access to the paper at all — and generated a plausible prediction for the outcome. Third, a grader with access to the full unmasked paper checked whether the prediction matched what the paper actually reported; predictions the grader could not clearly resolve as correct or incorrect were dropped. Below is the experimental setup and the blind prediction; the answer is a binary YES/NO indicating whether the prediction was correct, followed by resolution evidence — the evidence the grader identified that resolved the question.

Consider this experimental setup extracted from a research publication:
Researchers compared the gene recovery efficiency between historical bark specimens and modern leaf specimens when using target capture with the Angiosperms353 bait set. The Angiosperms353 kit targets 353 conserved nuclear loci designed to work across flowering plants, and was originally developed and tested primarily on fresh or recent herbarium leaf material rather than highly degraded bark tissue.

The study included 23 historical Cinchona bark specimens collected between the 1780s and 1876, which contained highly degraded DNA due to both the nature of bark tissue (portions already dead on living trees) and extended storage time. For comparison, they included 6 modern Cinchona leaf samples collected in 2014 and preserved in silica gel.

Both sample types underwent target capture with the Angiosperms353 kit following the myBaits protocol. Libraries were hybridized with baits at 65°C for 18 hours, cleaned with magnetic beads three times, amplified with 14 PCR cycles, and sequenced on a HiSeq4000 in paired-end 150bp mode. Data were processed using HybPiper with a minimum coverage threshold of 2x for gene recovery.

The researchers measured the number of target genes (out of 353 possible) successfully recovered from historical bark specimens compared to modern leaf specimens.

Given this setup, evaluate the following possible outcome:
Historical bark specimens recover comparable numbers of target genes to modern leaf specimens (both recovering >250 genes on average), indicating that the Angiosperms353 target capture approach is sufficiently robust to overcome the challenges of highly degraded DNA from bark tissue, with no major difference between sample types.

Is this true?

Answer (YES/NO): NO